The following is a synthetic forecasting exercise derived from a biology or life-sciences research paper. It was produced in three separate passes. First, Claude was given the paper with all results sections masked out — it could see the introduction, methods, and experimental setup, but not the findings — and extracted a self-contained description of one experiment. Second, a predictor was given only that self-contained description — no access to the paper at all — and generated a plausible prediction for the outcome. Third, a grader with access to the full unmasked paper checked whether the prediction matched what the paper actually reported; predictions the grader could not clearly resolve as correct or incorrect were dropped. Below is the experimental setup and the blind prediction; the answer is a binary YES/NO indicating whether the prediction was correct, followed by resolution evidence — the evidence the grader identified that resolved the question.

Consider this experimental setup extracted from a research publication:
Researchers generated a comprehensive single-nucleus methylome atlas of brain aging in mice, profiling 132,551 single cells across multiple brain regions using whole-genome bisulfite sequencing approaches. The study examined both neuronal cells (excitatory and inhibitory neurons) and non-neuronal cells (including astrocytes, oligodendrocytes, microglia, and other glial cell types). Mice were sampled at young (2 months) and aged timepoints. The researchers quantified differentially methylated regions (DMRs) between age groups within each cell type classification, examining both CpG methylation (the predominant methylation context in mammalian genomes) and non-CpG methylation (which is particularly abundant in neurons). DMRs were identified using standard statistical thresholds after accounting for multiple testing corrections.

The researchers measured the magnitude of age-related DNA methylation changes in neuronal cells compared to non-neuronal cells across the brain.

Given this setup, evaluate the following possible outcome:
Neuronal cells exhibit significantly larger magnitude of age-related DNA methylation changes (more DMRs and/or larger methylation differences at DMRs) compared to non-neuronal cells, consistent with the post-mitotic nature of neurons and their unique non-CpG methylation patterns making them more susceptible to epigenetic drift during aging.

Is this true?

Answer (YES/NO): NO